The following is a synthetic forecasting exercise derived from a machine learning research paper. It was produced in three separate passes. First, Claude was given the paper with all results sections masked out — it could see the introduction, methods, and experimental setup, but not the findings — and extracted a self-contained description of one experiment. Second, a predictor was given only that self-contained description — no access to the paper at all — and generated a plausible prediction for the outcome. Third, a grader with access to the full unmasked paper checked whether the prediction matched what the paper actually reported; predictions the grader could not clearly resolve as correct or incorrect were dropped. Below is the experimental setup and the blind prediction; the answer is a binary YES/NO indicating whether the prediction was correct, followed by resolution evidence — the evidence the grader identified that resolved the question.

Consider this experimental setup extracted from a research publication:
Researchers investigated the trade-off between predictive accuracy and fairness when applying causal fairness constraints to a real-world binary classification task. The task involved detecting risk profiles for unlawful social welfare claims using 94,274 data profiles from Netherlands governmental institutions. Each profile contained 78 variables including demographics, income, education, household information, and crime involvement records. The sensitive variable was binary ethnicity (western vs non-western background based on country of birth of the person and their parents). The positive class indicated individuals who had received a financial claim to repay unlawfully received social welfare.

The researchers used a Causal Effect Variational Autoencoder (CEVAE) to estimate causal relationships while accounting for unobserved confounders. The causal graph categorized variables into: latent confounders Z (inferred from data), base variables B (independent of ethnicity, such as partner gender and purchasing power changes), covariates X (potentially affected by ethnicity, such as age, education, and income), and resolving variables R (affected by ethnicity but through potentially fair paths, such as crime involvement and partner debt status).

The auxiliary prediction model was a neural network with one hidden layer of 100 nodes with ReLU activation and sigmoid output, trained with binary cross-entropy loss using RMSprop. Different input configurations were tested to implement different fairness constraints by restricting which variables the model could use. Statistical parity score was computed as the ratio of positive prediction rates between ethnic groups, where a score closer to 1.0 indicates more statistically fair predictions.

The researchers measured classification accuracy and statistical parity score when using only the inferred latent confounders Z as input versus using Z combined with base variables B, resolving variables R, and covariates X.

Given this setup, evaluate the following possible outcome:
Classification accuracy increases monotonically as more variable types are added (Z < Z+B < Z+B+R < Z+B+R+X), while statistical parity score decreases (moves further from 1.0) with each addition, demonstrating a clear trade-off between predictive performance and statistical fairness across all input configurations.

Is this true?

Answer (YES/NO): NO